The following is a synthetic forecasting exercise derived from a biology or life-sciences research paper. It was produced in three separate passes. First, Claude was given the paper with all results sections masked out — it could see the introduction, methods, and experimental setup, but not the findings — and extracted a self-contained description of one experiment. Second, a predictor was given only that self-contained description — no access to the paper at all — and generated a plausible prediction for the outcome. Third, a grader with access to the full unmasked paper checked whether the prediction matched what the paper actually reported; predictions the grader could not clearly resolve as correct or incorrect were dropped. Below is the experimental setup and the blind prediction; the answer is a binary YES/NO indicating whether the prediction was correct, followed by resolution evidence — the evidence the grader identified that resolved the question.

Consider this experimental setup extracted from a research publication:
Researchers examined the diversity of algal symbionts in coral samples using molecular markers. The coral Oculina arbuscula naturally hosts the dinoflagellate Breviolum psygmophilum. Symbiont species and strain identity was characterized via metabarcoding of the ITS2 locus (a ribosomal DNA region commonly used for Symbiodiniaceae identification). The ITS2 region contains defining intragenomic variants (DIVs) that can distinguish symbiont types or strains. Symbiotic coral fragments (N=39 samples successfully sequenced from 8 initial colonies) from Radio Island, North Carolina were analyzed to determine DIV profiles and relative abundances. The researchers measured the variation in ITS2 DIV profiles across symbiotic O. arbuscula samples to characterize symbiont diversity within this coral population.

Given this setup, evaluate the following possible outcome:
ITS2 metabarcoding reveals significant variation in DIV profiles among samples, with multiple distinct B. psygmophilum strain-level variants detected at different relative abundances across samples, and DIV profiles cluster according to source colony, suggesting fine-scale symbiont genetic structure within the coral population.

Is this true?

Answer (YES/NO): NO